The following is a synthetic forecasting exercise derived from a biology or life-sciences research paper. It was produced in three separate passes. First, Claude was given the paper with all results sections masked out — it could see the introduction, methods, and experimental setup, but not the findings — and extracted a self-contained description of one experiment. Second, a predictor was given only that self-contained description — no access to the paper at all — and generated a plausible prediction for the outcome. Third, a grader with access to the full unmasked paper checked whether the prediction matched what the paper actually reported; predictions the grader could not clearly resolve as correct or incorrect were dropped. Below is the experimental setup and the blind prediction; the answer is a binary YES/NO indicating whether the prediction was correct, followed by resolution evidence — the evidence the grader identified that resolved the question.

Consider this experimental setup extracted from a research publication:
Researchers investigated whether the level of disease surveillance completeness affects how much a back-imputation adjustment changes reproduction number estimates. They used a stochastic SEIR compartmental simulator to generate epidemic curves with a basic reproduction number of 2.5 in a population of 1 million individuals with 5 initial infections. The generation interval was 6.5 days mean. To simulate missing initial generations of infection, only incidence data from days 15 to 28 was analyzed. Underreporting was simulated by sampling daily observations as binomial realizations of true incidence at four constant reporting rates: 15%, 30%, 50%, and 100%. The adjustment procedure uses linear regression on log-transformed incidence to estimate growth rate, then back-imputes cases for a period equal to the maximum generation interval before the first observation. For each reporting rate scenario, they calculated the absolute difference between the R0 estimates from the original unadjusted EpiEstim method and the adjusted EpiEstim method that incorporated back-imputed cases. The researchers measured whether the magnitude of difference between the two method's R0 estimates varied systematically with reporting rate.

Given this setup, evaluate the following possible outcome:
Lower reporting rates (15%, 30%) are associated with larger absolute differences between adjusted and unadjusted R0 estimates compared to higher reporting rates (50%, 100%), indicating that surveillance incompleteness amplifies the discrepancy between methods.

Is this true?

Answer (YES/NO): NO